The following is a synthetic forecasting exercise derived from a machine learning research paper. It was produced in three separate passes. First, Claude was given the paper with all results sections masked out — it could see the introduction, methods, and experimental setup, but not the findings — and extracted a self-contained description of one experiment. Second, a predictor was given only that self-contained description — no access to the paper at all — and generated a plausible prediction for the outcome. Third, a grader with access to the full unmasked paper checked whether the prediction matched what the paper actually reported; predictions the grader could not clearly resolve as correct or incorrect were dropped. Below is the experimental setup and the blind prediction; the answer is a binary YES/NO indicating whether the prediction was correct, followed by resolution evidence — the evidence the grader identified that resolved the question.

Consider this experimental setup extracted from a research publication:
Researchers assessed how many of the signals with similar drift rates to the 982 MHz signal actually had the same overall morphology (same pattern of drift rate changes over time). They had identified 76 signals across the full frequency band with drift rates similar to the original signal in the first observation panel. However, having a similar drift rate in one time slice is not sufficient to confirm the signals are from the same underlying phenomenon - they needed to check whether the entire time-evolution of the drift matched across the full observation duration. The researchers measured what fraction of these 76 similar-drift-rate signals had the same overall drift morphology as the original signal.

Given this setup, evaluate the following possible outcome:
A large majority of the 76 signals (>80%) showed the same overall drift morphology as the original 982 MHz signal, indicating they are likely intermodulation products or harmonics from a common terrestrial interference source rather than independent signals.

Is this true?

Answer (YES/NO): NO